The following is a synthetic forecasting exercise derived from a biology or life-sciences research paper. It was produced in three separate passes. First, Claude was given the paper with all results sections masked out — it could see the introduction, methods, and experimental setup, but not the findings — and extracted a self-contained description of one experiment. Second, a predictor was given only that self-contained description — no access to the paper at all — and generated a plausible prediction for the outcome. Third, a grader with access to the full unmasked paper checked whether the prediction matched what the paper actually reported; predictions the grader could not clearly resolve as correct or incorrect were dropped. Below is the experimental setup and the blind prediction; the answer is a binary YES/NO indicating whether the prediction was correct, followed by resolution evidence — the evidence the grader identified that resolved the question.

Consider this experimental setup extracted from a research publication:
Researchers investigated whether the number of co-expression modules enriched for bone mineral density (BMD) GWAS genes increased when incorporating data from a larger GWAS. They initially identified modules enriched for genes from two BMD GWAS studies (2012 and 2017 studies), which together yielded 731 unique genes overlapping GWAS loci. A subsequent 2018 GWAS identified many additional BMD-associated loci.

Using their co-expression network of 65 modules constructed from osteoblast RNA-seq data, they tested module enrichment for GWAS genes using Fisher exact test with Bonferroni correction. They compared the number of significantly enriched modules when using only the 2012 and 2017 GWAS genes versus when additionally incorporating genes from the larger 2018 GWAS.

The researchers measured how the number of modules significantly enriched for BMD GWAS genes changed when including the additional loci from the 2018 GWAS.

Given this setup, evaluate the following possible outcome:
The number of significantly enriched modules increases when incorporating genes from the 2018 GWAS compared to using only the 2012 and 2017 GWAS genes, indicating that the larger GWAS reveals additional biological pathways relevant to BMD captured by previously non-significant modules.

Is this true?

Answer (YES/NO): YES